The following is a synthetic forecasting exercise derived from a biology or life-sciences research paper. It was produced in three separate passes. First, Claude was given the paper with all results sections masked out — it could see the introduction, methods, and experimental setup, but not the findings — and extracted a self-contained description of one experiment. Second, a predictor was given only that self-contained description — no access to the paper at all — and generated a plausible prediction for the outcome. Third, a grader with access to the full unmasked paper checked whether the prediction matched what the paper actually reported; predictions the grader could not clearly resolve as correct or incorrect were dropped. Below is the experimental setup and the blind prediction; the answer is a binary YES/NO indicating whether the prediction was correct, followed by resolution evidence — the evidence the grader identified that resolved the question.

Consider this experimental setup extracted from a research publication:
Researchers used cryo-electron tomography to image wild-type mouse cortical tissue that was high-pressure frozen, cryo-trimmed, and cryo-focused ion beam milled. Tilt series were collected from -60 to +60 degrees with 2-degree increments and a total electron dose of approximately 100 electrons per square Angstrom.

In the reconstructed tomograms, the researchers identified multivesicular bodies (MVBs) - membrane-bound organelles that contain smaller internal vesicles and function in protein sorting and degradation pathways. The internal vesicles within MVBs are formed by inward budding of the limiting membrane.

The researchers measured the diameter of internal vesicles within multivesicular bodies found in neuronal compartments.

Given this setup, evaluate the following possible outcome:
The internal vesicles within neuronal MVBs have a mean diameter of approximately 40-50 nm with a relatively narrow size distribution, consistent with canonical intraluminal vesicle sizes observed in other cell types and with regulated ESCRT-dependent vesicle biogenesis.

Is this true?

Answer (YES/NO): YES